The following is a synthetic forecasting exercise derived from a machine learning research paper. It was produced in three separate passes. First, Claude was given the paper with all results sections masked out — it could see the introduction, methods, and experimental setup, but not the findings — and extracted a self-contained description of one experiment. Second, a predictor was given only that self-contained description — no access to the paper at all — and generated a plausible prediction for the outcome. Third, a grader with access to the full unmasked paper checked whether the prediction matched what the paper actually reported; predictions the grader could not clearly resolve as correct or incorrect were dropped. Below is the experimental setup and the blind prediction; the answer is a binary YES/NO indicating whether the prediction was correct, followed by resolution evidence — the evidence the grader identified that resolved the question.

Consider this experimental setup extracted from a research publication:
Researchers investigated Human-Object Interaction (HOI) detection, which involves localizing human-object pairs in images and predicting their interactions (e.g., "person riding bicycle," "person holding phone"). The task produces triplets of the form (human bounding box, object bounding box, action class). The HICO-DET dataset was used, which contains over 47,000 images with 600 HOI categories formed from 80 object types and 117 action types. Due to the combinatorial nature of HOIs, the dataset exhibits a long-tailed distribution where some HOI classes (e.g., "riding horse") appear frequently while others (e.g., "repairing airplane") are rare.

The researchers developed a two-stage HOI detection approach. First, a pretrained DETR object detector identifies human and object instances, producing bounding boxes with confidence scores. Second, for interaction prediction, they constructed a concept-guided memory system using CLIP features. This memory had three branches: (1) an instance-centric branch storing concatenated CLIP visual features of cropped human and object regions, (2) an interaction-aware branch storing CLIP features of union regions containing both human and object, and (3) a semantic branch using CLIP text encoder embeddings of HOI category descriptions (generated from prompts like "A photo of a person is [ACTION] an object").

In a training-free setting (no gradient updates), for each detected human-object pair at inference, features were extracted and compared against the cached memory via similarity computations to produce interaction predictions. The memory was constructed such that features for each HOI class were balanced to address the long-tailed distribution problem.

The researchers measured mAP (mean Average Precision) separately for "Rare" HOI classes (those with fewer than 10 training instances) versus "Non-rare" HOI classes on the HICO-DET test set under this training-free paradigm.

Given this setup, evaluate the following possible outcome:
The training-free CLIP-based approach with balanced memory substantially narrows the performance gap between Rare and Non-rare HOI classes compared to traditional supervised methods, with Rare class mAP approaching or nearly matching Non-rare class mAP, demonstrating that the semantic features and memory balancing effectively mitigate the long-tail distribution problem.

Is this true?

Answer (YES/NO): NO